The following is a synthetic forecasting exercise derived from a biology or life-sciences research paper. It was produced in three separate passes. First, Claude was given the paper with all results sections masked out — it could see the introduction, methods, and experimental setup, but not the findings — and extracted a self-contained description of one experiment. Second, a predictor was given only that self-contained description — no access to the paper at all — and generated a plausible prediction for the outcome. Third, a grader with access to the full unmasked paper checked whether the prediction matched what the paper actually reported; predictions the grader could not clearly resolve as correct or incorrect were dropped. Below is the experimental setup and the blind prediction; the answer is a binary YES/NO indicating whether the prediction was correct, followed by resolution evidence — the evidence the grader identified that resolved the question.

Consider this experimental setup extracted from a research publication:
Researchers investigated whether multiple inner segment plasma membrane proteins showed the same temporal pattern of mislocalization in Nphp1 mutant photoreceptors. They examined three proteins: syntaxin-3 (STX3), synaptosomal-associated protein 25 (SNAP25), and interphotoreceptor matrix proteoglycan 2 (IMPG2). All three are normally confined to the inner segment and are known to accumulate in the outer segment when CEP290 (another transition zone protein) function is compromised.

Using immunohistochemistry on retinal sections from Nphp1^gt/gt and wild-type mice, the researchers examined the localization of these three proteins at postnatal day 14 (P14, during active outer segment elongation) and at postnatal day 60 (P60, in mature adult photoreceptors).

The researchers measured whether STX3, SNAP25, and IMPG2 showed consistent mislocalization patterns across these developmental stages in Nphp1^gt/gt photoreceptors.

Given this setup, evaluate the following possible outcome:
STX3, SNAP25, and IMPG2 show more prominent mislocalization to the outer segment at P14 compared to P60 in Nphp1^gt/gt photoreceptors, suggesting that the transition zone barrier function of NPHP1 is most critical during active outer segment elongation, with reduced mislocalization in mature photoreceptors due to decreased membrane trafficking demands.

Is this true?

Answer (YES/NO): YES